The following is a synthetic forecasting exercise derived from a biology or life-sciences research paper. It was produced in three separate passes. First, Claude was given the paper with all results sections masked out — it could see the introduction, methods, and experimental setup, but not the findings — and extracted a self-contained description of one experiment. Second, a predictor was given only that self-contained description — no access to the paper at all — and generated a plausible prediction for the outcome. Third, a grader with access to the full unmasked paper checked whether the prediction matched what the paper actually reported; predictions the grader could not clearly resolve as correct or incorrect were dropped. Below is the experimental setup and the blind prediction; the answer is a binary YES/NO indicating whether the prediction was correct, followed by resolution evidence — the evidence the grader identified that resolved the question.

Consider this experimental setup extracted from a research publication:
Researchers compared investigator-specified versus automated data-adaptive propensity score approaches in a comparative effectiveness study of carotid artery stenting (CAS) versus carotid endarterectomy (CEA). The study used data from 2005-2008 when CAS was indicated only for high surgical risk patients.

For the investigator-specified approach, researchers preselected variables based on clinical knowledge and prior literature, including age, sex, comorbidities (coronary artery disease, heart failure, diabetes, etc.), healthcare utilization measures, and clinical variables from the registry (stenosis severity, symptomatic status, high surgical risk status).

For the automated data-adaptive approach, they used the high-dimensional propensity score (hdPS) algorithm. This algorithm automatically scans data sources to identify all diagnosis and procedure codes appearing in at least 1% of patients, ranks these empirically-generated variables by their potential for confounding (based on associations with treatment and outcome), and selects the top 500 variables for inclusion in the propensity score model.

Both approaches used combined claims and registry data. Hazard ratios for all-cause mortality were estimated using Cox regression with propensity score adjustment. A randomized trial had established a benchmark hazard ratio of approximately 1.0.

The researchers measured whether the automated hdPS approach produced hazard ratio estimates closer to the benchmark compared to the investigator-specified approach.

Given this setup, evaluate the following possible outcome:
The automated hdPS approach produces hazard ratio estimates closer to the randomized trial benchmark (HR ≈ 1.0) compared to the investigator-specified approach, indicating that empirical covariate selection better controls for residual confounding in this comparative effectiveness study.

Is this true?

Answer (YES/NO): YES